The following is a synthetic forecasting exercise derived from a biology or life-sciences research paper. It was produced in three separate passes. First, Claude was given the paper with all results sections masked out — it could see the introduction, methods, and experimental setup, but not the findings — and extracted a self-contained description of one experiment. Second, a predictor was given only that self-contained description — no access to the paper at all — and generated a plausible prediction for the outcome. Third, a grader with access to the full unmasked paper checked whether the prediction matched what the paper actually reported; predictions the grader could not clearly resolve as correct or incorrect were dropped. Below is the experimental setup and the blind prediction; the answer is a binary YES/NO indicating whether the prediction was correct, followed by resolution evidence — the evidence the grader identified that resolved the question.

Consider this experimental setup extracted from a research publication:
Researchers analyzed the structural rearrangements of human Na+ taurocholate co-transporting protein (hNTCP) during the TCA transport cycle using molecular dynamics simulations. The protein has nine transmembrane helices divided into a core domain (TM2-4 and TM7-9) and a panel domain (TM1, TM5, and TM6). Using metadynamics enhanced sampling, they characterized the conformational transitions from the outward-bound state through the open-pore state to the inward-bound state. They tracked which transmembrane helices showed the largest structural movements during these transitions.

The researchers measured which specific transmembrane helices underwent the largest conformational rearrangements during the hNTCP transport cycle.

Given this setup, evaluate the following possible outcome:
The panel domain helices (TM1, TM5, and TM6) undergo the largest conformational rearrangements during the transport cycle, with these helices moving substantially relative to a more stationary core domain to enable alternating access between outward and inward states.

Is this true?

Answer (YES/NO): NO